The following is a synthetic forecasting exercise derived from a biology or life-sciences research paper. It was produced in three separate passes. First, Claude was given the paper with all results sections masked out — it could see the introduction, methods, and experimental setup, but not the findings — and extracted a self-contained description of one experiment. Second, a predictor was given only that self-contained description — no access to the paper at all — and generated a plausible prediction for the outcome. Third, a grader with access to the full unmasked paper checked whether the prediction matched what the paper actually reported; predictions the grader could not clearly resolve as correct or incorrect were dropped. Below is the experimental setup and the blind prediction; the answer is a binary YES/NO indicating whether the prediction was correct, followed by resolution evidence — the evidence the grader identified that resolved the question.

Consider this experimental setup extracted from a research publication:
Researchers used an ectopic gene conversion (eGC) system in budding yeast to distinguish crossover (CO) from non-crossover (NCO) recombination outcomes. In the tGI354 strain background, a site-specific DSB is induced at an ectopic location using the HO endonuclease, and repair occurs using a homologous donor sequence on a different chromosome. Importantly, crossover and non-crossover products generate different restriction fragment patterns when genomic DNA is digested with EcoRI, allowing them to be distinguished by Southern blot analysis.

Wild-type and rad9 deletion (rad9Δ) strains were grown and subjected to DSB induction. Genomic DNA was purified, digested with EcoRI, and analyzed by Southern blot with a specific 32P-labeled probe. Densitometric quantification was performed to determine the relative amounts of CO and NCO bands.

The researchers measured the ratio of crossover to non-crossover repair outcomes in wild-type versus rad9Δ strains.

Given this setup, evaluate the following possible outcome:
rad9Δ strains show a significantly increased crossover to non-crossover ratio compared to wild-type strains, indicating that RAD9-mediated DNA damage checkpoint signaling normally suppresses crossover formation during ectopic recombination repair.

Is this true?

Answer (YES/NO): NO